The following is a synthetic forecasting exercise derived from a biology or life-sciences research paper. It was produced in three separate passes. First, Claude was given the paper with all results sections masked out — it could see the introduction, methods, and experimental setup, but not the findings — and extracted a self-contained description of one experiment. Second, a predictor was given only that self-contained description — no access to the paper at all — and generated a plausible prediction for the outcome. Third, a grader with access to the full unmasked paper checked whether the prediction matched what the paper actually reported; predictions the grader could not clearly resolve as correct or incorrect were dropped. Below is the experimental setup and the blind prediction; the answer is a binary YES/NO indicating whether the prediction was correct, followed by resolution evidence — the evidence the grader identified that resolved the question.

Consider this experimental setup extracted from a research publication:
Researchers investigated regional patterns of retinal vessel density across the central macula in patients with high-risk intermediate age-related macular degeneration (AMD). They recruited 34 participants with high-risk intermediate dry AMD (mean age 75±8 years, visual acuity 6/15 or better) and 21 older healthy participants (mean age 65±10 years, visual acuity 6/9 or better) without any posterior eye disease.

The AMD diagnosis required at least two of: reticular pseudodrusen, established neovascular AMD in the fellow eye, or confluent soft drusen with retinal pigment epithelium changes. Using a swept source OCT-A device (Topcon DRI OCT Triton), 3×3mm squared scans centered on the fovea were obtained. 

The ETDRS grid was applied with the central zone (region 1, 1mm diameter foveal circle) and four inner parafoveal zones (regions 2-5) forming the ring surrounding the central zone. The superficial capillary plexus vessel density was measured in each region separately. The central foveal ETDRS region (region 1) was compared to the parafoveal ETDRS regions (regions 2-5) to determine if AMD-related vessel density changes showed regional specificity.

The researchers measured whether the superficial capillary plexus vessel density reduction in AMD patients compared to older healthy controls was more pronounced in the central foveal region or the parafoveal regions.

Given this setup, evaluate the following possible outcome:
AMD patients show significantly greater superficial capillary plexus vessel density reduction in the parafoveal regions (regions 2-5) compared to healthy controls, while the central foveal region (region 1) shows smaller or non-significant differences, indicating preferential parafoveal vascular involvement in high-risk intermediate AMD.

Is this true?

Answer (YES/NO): NO